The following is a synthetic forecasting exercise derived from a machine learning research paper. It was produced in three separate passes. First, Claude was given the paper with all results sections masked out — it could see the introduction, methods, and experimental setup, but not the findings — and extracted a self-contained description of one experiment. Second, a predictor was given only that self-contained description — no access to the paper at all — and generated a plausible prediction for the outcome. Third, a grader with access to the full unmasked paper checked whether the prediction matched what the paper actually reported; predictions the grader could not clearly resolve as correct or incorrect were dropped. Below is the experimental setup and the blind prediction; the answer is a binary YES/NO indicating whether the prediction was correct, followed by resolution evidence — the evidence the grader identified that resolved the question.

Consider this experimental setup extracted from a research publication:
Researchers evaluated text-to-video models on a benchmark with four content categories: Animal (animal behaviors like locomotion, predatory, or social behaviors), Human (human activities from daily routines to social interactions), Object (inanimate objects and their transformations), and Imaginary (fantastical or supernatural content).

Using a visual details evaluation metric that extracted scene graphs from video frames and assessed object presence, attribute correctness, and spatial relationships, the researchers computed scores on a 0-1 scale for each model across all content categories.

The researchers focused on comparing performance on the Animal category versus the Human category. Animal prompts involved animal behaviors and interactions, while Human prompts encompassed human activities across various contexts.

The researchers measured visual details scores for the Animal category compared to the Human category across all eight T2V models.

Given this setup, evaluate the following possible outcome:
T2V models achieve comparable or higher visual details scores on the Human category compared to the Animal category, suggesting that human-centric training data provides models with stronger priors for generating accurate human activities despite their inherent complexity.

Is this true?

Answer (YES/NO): NO